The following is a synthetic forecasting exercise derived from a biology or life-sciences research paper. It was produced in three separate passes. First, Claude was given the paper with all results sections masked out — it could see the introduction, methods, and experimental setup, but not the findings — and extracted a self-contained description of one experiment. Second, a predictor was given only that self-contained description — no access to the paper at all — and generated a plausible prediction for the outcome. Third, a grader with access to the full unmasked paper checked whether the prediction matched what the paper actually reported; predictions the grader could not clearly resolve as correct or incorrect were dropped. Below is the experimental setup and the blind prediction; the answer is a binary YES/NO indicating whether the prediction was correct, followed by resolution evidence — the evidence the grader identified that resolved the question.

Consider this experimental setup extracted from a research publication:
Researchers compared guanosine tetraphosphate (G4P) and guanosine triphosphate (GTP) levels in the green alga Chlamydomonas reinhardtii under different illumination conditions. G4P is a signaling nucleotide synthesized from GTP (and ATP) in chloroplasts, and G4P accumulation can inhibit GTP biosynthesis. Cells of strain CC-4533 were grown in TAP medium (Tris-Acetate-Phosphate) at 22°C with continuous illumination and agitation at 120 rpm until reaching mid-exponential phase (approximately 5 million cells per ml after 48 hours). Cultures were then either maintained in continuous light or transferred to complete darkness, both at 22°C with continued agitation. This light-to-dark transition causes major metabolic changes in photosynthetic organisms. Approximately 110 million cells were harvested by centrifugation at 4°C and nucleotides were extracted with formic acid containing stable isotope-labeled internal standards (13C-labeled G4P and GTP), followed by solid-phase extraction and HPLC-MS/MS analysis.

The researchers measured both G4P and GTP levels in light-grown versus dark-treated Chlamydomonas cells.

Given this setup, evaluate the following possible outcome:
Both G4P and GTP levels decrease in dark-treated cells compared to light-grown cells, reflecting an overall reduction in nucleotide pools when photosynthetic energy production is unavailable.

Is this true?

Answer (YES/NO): NO